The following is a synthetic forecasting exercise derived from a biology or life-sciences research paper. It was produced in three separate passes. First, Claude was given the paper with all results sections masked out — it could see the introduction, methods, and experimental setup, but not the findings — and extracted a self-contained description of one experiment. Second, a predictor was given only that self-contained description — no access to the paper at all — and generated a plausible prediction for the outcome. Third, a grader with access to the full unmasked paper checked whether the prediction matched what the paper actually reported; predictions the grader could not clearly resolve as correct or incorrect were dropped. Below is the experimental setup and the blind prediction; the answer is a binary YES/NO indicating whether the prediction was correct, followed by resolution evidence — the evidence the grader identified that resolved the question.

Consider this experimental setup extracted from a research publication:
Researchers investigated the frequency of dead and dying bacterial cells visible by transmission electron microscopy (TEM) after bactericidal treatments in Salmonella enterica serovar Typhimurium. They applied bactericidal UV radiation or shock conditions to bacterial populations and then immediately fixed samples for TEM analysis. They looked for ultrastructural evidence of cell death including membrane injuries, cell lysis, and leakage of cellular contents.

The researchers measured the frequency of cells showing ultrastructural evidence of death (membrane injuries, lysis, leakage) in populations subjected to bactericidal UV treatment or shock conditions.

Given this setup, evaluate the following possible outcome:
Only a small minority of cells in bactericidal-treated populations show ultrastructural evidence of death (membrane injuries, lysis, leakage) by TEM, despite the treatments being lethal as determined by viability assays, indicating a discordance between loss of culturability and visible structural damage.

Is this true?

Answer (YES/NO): YES